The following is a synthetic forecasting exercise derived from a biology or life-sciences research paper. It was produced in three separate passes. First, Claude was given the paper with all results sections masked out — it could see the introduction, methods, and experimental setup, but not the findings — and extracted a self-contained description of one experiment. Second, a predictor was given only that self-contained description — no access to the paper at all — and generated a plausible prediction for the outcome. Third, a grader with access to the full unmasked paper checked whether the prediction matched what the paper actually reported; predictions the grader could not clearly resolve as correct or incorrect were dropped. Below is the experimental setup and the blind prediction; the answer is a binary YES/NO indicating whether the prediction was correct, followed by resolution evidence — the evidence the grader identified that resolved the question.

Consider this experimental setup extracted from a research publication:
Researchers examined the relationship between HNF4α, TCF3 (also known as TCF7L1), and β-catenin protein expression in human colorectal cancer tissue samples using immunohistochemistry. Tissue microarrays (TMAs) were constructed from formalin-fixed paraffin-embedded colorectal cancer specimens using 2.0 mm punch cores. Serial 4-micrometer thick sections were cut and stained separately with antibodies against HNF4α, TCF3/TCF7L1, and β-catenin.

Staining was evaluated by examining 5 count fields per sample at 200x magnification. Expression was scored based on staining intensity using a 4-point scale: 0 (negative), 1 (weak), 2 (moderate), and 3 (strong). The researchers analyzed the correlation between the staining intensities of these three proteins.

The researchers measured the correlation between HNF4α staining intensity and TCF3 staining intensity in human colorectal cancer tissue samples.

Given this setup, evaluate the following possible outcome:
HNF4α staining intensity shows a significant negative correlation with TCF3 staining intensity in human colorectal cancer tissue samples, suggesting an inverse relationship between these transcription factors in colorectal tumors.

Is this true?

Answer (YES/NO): NO